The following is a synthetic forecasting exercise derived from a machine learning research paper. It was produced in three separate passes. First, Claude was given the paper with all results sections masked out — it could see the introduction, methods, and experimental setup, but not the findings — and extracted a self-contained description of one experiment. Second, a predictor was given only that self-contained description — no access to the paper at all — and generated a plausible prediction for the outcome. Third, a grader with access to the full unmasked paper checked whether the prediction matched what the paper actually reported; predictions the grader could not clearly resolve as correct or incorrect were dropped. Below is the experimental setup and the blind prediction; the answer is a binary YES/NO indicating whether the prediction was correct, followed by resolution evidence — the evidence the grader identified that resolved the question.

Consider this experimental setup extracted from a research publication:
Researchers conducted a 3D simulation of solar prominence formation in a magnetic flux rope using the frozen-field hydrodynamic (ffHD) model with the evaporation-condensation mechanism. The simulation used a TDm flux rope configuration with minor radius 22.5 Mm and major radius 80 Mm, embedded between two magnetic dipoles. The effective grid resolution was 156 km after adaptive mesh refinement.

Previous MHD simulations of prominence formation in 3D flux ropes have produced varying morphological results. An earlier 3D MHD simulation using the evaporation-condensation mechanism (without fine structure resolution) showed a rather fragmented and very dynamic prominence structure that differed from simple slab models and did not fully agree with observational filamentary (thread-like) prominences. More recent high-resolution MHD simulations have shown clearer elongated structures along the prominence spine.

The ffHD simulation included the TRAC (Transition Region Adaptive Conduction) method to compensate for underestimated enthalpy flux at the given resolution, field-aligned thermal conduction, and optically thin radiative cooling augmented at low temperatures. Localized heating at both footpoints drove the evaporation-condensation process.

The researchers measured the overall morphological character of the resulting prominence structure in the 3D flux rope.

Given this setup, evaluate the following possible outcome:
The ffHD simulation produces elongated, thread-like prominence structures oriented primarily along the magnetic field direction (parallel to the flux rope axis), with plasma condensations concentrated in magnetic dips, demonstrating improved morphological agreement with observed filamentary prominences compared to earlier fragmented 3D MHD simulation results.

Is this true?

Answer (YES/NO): NO